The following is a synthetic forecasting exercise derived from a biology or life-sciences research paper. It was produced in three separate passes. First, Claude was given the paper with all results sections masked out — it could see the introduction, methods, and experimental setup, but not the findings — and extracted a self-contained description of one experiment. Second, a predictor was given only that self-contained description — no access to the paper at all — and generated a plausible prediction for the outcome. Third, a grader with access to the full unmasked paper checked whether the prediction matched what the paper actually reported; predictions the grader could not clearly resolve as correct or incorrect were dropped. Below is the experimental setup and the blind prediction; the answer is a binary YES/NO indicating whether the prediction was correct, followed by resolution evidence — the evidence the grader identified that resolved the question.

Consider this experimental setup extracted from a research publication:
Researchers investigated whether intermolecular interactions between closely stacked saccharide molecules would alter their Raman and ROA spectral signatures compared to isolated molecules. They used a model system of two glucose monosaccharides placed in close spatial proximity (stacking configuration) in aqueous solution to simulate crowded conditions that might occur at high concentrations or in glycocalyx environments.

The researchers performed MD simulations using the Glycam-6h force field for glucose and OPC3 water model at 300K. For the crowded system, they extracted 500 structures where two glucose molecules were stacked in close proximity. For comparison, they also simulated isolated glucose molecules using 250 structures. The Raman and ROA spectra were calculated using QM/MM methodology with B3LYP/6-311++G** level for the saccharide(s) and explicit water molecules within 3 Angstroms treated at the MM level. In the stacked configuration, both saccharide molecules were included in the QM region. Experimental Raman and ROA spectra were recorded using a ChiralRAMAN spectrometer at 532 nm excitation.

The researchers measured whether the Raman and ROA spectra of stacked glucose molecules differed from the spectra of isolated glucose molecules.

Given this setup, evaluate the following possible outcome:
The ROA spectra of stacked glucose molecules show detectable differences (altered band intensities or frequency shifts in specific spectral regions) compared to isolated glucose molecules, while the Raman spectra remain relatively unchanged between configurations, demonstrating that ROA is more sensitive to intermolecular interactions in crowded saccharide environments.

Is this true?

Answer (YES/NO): NO